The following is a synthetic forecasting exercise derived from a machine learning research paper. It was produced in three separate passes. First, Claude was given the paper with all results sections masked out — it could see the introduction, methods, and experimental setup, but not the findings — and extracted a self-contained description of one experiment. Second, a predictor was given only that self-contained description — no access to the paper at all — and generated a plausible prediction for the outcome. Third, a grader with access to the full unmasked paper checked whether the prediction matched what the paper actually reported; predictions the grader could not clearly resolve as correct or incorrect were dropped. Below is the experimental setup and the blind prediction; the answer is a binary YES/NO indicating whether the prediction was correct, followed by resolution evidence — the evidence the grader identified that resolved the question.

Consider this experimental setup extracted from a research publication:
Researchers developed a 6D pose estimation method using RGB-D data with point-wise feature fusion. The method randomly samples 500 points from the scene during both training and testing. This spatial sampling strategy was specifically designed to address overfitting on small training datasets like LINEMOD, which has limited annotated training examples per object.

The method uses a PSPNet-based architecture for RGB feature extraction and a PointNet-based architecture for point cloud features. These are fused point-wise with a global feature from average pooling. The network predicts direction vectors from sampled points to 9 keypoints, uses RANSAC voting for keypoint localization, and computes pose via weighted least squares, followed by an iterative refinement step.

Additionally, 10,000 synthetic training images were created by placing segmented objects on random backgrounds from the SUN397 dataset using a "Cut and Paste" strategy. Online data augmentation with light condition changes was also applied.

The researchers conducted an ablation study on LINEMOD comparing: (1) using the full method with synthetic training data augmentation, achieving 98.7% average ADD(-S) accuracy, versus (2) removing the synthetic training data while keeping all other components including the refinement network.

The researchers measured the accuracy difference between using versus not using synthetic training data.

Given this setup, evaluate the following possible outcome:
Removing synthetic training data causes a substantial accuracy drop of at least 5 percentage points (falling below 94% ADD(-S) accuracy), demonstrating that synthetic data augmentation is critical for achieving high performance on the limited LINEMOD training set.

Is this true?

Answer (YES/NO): NO